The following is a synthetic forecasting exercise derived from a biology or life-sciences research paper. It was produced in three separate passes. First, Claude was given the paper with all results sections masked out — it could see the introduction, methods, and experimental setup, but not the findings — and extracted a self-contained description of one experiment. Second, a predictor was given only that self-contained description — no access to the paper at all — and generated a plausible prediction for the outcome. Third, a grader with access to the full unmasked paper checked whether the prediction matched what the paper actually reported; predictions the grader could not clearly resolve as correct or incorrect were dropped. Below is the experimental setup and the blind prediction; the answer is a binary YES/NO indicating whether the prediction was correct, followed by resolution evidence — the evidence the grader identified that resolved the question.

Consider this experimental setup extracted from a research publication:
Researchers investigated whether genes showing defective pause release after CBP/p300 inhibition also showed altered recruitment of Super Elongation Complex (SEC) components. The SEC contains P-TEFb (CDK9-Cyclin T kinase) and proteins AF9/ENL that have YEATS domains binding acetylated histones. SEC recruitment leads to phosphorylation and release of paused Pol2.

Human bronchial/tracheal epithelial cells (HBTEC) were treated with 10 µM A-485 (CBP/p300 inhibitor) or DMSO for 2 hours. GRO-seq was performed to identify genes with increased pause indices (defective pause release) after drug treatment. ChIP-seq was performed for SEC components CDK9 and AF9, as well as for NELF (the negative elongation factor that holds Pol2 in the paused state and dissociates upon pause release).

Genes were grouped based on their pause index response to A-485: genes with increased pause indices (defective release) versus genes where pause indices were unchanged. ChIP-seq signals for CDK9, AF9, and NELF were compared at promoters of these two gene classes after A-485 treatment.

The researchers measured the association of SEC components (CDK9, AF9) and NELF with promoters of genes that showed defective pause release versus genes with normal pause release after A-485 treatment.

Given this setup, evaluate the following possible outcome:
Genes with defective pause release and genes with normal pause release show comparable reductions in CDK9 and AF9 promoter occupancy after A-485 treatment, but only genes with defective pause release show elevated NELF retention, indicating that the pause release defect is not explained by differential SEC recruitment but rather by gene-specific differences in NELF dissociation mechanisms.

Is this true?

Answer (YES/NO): NO